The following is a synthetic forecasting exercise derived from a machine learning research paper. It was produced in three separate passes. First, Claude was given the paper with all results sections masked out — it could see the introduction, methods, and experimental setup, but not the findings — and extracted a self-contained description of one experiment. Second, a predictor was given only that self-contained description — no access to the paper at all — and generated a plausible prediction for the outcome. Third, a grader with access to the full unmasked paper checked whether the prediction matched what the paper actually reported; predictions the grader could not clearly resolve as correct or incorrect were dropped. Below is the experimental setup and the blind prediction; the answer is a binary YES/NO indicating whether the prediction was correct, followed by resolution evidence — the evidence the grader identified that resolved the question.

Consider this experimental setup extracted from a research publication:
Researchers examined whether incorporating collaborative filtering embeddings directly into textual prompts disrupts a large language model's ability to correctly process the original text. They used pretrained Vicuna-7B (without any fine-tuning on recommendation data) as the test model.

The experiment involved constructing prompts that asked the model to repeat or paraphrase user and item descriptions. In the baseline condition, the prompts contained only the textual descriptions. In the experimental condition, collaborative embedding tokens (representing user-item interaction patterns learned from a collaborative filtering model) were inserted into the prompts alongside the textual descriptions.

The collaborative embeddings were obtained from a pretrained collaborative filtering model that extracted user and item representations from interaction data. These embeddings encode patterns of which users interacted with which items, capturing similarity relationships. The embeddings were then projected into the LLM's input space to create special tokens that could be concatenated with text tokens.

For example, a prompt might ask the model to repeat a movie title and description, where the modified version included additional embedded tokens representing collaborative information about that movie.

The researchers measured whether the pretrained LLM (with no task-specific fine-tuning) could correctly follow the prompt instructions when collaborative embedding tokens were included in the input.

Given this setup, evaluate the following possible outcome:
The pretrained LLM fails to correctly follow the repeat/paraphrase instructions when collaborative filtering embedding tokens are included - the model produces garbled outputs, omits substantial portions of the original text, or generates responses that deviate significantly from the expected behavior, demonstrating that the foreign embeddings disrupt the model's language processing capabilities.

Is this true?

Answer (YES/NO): YES